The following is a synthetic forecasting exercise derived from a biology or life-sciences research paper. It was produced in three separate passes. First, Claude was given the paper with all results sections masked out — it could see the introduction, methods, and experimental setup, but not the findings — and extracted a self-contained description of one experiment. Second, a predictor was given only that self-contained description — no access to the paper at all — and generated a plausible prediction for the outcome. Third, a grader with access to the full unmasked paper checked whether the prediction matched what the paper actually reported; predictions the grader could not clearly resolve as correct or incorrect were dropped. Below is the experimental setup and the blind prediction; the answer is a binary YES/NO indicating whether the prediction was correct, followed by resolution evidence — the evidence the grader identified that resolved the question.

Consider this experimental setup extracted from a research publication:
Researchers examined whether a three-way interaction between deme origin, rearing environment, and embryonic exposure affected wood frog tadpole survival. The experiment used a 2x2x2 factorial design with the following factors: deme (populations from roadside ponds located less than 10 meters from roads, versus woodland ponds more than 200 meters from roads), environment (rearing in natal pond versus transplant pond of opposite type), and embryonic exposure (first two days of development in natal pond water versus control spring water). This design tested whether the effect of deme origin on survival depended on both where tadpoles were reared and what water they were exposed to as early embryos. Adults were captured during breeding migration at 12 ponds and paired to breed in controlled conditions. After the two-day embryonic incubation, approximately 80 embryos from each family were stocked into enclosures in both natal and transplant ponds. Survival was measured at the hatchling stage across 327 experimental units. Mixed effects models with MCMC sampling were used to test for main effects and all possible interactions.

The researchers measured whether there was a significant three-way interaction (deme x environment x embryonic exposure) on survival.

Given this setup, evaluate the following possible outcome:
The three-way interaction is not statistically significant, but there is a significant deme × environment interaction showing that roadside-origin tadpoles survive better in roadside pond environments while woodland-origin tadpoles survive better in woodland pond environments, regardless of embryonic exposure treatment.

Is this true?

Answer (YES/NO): NO